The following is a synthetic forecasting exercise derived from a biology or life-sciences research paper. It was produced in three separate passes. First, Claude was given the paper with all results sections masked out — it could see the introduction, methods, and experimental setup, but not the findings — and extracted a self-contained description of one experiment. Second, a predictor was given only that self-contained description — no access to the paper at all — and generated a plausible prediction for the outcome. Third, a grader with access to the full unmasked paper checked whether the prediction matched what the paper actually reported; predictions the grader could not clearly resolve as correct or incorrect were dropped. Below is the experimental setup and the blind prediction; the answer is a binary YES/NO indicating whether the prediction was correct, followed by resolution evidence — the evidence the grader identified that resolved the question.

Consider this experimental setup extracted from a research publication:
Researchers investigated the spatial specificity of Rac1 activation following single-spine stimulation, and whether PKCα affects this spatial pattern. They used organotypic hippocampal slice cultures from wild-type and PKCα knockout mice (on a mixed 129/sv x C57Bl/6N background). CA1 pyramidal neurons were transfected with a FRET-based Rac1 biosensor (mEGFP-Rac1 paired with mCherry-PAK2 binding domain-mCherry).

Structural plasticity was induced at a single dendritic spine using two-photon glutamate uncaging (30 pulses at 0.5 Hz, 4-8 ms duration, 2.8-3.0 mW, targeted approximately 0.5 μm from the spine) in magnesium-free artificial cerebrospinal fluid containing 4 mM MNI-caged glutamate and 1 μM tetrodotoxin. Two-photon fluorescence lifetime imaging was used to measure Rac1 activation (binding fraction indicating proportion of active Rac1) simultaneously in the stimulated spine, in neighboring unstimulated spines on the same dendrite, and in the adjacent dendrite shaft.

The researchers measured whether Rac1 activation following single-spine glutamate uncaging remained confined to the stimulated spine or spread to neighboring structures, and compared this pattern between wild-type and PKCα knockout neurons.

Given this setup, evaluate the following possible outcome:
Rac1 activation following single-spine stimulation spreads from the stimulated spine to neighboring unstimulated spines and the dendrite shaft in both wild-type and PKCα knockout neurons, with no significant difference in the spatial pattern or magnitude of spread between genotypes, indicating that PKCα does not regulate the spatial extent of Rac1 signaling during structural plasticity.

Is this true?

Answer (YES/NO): NO